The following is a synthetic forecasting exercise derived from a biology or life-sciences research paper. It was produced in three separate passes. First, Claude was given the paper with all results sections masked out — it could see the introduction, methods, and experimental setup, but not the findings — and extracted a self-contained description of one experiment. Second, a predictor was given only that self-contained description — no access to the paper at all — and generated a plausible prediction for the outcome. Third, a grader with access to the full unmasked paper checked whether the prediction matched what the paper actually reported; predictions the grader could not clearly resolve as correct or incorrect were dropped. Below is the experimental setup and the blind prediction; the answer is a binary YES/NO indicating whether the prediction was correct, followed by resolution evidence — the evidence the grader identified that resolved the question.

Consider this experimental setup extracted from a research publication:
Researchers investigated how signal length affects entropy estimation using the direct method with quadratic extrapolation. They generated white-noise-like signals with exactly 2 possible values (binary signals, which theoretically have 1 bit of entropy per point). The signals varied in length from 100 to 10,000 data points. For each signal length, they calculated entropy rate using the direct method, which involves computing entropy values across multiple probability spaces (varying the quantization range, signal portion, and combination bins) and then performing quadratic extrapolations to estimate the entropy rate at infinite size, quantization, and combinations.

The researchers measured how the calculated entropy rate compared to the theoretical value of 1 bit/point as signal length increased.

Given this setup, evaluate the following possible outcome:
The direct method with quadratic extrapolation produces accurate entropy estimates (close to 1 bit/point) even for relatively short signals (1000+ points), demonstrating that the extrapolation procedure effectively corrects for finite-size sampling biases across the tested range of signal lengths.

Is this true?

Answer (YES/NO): YES